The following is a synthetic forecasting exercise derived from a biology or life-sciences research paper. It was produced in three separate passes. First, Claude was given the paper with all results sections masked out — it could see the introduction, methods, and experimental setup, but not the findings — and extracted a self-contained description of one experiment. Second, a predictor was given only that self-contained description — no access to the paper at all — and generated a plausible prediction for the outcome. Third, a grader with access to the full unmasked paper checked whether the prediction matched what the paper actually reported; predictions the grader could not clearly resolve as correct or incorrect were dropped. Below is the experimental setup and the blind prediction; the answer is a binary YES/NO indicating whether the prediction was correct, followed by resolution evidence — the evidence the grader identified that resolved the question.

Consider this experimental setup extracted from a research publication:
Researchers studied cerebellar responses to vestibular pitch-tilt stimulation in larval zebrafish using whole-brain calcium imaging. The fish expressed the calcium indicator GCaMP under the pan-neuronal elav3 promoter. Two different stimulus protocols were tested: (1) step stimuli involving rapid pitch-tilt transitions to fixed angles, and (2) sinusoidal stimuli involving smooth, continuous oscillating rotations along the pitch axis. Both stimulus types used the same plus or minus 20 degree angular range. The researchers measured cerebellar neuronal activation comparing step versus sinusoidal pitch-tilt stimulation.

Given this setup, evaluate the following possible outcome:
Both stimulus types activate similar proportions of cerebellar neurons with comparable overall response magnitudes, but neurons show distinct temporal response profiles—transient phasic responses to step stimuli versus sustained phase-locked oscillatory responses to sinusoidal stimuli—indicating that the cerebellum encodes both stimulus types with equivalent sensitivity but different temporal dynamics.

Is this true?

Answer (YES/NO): NO